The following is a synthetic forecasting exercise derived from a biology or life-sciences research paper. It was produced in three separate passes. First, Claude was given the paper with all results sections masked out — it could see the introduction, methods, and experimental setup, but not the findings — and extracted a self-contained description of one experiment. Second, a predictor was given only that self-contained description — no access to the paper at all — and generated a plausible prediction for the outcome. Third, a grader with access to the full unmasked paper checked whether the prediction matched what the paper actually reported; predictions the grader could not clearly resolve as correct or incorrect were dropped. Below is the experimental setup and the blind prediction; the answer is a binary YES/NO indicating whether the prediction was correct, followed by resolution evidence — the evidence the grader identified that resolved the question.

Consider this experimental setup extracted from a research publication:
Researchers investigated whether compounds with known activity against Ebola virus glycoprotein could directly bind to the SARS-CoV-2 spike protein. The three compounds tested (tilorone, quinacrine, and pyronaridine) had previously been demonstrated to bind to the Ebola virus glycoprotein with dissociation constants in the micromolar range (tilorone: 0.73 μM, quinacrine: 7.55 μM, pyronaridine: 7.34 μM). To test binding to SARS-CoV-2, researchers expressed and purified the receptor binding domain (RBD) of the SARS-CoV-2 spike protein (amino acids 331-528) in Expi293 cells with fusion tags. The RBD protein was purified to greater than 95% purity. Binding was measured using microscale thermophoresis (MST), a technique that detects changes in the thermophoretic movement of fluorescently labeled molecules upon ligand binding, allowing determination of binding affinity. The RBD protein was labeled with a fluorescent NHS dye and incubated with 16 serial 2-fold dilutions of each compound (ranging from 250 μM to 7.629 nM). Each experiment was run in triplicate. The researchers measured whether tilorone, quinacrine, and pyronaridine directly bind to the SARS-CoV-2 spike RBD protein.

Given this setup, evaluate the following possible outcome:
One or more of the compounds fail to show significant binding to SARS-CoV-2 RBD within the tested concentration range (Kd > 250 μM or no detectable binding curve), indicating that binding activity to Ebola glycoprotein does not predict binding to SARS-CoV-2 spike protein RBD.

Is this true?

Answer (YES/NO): YES